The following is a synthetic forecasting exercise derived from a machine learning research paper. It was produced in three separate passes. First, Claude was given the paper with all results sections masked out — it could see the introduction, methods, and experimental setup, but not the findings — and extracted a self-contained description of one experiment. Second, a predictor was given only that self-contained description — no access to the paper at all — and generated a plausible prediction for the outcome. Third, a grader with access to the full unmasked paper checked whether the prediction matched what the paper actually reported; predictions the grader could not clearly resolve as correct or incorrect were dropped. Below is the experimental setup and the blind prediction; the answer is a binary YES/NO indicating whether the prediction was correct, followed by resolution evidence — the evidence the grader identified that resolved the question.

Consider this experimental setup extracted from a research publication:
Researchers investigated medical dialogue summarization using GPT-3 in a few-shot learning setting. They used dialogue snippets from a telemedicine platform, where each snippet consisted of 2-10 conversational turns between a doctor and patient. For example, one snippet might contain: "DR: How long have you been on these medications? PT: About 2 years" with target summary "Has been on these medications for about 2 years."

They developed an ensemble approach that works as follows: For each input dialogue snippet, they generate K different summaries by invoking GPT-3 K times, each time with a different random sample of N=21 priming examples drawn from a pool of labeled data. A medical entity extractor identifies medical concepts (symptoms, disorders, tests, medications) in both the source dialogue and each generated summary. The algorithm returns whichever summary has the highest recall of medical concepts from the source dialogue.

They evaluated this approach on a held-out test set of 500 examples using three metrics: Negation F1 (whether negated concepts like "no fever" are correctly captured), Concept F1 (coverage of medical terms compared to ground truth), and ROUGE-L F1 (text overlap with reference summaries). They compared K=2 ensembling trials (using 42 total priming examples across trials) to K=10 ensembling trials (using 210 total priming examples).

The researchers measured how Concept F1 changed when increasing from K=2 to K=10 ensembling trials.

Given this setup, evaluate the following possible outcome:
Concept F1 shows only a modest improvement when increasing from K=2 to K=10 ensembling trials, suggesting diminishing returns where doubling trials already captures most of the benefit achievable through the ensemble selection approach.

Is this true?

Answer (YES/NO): YES